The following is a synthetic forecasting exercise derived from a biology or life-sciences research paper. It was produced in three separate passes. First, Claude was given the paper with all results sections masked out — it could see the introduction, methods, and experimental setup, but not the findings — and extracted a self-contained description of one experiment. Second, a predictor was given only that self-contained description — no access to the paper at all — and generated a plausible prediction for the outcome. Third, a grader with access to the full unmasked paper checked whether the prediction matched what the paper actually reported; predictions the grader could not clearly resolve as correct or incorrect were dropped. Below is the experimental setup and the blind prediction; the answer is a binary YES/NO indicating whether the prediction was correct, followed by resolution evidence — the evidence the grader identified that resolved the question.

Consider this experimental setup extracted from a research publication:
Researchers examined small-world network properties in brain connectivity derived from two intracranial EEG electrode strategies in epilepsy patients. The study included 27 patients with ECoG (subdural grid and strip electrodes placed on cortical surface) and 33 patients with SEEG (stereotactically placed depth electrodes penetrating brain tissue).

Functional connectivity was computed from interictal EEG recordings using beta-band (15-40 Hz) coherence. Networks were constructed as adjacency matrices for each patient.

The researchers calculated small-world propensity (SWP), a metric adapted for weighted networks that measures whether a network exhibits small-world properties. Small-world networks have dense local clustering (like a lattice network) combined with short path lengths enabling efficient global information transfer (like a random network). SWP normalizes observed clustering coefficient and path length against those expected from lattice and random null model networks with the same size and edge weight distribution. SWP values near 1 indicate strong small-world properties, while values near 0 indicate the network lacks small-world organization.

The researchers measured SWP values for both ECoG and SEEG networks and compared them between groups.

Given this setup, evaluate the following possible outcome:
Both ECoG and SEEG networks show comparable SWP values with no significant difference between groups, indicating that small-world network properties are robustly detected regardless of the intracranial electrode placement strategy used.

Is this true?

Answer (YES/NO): NO